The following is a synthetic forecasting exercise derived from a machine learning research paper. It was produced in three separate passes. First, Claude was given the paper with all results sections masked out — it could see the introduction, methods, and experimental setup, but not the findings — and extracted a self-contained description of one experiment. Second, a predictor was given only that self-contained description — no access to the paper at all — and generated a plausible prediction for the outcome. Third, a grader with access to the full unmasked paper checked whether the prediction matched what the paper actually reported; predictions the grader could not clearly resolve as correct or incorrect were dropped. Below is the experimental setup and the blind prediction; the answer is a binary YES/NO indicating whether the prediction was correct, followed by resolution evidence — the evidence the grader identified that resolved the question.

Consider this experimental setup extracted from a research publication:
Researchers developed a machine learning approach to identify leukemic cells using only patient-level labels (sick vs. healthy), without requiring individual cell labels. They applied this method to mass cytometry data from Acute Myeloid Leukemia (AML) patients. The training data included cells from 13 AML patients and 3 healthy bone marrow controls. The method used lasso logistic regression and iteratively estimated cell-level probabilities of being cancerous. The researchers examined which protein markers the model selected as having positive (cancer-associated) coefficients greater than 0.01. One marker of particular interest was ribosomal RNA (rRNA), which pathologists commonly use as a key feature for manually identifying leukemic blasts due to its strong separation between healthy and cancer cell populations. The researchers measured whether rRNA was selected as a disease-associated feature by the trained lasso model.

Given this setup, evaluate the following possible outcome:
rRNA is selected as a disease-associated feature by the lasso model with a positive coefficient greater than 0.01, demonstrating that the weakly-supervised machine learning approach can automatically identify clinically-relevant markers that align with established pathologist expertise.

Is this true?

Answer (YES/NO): NO